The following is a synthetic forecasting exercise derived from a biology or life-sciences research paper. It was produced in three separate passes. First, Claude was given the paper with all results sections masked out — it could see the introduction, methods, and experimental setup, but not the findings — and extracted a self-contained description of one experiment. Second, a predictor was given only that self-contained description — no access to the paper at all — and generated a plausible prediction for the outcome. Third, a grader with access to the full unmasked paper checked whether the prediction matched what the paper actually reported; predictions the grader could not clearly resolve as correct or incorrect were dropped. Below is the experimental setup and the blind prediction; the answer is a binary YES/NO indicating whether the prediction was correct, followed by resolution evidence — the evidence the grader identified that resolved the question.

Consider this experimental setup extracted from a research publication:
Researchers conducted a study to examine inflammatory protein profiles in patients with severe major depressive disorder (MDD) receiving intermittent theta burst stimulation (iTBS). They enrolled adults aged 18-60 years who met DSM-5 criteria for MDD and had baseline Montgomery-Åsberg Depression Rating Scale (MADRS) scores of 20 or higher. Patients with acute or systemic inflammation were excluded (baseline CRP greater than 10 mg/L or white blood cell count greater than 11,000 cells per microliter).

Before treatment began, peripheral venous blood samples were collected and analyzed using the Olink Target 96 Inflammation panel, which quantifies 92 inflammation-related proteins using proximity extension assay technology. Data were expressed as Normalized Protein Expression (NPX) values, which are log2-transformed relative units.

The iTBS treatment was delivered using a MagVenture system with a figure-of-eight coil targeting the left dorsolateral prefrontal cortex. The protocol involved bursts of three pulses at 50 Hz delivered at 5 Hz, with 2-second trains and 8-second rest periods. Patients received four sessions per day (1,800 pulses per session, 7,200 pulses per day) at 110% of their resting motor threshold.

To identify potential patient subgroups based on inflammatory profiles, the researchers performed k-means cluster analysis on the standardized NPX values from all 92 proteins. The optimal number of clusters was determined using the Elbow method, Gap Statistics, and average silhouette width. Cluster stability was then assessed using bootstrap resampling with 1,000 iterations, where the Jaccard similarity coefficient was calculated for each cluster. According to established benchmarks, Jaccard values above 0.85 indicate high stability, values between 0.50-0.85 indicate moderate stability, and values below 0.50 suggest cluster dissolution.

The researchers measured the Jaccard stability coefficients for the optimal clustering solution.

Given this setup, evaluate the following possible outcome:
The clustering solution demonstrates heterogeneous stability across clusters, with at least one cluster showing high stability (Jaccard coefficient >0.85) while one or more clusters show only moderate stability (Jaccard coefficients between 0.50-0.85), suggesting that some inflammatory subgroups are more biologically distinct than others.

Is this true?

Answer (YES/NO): NO